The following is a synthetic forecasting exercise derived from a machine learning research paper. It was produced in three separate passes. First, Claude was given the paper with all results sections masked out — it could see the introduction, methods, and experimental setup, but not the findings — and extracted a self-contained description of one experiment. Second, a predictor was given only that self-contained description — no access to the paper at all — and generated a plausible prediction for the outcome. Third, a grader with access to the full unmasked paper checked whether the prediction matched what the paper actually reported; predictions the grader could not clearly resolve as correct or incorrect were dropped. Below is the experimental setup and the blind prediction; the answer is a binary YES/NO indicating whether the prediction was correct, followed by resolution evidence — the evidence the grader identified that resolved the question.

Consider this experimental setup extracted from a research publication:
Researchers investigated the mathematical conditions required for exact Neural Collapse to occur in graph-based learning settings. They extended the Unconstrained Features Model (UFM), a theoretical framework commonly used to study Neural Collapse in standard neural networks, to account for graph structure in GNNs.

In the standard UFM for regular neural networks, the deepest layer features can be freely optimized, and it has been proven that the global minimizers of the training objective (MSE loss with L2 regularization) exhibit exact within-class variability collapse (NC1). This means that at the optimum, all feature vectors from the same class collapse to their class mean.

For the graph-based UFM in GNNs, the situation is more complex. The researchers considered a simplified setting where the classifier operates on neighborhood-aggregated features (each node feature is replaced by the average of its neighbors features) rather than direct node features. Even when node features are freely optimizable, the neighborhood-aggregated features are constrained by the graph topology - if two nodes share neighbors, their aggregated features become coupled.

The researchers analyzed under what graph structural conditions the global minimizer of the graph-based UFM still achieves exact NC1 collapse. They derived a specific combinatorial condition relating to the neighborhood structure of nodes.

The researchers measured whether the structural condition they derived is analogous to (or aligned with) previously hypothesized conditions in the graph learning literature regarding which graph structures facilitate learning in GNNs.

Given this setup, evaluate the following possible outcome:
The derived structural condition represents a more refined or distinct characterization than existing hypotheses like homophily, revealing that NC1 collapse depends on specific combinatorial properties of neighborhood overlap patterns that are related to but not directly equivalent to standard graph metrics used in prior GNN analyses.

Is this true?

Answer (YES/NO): YES